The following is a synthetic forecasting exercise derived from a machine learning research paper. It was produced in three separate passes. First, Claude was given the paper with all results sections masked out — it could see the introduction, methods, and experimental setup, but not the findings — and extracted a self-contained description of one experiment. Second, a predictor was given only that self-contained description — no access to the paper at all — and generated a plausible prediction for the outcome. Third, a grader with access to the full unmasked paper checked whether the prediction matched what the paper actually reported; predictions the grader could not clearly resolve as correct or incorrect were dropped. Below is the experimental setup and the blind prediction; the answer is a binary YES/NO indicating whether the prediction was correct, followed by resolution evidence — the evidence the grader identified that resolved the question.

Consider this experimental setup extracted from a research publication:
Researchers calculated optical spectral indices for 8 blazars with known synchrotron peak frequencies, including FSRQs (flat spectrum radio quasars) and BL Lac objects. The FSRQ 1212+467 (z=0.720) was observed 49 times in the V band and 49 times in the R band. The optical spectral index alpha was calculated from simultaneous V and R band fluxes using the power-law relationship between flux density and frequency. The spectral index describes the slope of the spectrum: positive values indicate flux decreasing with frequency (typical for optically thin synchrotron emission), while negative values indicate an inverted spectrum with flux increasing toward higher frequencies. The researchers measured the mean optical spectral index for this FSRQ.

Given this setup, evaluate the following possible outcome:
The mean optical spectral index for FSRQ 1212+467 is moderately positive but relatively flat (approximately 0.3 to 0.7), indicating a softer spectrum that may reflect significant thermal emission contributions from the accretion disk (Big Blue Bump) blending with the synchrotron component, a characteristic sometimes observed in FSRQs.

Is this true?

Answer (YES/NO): NO